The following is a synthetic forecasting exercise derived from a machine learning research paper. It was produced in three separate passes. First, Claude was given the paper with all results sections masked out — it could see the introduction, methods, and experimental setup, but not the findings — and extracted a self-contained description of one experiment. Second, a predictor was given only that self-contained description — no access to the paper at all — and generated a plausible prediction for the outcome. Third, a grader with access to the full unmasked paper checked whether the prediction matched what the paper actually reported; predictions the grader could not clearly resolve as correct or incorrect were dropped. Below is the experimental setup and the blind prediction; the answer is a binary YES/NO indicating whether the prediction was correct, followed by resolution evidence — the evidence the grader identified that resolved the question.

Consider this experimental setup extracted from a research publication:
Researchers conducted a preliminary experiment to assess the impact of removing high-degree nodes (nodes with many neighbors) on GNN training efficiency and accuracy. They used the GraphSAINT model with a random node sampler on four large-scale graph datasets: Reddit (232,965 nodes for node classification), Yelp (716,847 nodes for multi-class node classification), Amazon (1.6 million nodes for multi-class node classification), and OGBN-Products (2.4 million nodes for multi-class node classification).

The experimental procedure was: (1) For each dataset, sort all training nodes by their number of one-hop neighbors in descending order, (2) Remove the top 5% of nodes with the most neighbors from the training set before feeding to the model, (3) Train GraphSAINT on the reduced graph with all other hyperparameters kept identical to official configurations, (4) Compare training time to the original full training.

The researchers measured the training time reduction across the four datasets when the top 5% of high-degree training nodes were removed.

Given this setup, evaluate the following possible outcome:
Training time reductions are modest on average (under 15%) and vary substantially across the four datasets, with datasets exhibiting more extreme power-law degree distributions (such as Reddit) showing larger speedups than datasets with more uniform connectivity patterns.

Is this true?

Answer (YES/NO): NO